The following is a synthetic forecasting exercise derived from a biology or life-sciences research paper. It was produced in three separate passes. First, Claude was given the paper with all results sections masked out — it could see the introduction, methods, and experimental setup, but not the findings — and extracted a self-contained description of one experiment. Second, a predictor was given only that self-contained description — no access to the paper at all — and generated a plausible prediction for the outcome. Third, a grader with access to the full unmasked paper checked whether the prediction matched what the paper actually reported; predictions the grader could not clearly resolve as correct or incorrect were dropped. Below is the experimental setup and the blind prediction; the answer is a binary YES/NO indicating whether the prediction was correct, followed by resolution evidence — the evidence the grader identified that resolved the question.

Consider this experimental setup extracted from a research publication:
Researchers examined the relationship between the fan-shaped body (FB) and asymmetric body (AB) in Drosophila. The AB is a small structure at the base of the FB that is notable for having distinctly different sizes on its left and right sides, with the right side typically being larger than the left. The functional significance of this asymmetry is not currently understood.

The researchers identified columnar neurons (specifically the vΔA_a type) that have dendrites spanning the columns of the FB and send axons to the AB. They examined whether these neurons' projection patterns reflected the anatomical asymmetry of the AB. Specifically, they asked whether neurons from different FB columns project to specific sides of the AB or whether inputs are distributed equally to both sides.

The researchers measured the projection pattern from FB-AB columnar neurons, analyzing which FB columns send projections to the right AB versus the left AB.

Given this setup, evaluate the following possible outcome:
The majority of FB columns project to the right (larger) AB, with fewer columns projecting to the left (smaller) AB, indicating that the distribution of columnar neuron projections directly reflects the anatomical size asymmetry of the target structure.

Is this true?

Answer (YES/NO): YES